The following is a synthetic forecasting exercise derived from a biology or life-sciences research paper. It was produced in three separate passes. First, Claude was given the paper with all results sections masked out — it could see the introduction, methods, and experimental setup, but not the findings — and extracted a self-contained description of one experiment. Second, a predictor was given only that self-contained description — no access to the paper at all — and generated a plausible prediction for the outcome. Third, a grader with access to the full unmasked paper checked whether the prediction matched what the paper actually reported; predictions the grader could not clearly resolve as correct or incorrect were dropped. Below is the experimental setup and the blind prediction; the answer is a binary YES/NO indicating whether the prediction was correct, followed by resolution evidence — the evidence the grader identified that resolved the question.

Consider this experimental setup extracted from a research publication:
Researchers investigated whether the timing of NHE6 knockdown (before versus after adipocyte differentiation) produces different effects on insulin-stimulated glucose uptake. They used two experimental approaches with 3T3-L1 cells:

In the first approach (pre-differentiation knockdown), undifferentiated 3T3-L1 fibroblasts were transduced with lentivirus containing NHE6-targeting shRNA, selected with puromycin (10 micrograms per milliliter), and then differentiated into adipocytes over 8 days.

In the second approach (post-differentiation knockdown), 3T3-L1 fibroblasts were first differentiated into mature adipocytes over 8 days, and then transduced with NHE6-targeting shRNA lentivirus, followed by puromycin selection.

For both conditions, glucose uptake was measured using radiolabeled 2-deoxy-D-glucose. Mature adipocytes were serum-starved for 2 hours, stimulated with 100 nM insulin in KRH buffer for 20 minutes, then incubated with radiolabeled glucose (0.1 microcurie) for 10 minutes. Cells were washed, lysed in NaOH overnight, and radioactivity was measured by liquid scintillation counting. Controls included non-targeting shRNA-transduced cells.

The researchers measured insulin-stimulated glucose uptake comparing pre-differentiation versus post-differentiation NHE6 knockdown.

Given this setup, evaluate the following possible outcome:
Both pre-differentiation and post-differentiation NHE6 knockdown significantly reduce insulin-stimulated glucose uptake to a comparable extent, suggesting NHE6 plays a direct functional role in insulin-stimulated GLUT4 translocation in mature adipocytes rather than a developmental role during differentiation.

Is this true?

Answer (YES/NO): YES